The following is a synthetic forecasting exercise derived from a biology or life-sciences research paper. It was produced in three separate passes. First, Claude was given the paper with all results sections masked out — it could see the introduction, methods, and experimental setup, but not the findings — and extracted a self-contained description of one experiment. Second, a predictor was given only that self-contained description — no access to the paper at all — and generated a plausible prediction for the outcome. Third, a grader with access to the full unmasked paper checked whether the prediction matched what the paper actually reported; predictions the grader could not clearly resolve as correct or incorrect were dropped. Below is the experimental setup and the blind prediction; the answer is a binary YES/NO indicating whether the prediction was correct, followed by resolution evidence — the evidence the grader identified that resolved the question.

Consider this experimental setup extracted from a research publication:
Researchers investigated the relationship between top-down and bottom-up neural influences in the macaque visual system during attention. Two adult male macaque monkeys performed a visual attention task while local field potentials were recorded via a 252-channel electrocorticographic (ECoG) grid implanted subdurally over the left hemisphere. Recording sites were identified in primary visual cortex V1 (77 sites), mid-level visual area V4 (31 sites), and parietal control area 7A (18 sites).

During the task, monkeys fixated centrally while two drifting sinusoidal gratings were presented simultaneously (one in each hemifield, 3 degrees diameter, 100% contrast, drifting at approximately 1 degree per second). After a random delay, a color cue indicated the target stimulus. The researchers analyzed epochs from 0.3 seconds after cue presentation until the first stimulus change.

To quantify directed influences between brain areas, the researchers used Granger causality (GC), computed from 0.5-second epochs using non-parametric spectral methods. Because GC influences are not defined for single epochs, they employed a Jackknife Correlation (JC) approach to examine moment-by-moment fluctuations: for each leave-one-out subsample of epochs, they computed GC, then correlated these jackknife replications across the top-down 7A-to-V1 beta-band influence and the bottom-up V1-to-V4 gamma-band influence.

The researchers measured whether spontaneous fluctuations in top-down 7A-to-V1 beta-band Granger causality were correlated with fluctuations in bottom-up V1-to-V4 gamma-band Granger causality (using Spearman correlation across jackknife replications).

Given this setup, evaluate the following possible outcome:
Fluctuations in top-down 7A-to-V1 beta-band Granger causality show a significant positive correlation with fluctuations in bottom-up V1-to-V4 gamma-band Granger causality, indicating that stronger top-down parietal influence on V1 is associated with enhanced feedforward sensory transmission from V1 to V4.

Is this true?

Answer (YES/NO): YES